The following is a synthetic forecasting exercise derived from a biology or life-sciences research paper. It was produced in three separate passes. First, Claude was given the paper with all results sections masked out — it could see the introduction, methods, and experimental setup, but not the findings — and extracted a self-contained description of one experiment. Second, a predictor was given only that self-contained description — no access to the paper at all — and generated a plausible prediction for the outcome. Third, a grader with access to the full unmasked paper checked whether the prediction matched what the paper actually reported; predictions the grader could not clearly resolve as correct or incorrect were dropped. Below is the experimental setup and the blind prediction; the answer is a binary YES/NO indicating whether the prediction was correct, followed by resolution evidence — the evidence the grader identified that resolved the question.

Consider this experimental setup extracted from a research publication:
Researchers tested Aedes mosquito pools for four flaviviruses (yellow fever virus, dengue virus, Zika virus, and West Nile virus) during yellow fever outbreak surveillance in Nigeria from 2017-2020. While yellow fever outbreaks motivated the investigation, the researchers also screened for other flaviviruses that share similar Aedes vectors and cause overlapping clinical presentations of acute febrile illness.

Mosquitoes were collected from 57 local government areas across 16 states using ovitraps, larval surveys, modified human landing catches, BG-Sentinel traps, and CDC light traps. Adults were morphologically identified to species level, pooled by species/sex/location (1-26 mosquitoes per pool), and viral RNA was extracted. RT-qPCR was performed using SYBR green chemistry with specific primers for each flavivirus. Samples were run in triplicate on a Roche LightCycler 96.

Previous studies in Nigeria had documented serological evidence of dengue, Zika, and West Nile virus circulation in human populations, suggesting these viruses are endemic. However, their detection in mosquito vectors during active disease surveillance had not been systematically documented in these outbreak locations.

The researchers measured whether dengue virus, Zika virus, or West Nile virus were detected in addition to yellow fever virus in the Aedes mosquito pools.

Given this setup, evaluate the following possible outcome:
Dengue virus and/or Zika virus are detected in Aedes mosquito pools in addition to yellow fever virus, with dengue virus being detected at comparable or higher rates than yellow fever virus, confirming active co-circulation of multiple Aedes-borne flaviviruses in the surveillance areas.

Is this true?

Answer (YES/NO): NO